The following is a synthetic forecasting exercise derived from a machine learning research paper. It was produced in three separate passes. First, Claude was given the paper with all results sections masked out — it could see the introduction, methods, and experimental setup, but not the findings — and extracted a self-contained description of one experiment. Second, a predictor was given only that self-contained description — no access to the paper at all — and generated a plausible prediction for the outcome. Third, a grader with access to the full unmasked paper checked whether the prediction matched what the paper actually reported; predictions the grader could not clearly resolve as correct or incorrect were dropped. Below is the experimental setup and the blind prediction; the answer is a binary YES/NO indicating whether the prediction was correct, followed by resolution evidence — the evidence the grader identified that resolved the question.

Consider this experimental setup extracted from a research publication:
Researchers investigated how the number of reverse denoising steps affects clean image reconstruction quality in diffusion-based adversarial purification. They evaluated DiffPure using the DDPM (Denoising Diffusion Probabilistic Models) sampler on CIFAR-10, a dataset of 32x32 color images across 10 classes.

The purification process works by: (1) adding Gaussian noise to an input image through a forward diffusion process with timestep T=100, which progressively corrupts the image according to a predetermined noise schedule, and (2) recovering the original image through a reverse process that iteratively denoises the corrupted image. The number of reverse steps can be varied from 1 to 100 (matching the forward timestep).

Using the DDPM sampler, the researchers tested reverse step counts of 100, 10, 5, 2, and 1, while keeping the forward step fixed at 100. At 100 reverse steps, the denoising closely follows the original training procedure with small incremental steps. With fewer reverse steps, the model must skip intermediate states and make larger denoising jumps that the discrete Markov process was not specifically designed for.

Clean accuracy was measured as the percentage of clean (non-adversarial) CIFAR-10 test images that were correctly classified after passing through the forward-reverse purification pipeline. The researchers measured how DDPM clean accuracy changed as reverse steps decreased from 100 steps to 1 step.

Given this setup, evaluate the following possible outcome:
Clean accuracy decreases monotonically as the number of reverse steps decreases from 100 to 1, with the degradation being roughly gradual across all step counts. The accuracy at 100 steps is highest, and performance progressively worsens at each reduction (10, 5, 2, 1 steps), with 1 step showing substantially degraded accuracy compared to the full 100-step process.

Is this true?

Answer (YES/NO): NO